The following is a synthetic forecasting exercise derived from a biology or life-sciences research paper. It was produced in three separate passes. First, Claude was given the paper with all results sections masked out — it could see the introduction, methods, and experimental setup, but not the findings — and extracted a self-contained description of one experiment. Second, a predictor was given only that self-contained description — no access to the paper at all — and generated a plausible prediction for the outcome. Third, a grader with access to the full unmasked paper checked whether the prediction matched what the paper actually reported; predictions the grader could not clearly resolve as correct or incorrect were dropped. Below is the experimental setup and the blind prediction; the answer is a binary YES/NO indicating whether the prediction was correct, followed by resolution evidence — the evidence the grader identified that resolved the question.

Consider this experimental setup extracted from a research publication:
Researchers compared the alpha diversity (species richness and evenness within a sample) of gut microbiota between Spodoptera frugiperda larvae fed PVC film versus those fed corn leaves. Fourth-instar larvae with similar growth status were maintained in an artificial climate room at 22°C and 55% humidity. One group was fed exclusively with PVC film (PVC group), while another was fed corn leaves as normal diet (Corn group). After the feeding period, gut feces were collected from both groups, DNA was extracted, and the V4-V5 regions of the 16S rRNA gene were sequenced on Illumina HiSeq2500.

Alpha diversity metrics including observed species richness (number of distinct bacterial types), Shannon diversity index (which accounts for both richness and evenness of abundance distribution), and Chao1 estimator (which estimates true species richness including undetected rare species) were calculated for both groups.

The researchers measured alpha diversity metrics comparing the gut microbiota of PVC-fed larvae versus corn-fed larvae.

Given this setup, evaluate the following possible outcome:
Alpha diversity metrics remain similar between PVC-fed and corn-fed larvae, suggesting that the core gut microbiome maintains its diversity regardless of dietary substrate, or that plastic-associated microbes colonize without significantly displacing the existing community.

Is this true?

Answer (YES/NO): NO